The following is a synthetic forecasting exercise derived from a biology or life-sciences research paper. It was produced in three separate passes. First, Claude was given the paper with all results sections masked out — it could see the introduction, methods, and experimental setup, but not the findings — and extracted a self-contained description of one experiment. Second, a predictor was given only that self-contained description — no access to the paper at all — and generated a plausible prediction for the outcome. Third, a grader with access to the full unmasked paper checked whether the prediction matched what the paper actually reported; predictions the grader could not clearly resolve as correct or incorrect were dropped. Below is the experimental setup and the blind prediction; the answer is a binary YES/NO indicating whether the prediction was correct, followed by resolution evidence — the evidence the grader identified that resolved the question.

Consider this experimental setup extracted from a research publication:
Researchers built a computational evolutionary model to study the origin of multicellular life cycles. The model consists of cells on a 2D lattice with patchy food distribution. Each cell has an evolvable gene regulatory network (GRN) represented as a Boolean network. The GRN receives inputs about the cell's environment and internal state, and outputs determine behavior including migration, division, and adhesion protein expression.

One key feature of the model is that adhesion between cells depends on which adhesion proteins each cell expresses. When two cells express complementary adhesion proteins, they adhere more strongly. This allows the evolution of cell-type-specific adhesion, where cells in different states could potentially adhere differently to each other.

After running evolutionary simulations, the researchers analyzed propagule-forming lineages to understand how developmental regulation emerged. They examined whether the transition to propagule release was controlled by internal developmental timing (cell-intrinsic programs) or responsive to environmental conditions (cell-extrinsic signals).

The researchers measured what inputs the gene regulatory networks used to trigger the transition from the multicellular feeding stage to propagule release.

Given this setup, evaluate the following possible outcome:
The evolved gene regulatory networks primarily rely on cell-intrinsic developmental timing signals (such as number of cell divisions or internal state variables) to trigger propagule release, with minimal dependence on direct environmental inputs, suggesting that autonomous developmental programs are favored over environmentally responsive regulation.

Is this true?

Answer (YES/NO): YES